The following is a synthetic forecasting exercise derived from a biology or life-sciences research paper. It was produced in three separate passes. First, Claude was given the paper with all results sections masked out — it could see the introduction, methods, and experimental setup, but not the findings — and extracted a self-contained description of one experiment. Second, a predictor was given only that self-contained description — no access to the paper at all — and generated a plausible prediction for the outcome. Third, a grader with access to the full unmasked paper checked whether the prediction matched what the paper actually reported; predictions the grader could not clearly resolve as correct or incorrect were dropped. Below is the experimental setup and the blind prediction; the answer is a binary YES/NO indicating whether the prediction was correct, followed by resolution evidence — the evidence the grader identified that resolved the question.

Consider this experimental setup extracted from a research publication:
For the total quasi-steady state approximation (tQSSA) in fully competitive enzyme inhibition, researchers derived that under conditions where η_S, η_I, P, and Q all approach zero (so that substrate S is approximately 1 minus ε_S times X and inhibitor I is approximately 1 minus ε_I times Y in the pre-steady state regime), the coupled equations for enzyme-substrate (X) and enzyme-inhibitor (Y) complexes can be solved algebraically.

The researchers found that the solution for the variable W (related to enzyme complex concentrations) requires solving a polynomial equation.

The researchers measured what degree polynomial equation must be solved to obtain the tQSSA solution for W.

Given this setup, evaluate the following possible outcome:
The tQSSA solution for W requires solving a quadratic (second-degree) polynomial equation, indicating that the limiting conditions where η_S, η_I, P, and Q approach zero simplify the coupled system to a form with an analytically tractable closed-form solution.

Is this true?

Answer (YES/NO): NO